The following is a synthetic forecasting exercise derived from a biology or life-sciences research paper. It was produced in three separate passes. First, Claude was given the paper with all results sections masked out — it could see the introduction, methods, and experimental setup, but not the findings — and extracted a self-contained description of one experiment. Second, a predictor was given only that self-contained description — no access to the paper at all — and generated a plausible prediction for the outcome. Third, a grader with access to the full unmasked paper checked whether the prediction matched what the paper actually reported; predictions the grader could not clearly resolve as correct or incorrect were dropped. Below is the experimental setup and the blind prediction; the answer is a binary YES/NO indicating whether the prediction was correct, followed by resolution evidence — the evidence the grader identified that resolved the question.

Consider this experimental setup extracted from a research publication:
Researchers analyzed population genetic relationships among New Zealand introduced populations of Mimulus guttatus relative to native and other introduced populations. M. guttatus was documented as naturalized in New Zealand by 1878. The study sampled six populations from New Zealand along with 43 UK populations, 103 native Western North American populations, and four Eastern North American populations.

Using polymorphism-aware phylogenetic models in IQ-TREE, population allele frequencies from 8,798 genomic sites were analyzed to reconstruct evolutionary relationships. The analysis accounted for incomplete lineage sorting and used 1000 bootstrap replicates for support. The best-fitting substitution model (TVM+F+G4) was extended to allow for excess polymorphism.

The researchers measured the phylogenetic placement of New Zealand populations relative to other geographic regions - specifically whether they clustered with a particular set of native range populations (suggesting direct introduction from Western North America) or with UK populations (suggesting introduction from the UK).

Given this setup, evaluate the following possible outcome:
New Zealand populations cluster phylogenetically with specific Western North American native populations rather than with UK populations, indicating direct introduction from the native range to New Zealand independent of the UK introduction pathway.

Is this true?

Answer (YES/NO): NO